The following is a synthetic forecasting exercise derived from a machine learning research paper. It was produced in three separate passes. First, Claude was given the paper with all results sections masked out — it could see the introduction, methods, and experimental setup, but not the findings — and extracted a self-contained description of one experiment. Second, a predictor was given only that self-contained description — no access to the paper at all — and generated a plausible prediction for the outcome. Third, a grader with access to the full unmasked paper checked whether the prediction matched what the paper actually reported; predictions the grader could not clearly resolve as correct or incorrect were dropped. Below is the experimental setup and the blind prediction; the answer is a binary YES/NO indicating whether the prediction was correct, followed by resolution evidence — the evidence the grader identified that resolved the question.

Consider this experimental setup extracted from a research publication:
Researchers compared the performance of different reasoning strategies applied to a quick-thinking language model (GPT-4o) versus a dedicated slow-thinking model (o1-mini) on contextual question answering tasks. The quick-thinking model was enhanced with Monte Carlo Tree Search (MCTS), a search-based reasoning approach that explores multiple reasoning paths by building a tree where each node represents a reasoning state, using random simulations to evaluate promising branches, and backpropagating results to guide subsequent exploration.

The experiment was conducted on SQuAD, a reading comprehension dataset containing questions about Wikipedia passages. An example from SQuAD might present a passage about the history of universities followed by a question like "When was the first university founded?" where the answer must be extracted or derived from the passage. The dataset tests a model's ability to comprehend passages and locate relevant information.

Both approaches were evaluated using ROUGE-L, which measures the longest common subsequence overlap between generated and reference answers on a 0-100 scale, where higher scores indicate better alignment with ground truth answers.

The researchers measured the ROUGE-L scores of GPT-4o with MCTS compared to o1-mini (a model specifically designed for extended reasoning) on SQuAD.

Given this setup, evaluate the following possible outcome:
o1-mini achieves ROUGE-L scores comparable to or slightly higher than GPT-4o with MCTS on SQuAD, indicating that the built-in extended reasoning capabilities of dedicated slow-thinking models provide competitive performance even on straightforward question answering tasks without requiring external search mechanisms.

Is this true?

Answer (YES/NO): YES